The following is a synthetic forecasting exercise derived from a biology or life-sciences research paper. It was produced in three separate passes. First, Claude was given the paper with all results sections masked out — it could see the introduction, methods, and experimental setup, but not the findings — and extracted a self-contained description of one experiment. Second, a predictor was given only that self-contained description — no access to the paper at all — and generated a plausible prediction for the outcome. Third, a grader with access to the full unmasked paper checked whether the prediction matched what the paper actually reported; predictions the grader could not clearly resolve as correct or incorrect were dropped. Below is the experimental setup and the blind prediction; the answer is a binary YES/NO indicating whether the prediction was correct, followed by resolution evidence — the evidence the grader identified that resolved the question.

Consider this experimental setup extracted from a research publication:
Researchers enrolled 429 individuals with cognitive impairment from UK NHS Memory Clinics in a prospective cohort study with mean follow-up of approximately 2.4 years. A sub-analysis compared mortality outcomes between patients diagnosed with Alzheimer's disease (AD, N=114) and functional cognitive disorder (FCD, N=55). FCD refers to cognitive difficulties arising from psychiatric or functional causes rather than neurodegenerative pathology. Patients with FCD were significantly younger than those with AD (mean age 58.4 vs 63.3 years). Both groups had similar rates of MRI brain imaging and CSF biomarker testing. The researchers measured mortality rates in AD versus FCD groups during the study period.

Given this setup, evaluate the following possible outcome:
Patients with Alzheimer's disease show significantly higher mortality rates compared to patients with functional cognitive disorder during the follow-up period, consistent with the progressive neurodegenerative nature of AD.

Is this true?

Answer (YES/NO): YES